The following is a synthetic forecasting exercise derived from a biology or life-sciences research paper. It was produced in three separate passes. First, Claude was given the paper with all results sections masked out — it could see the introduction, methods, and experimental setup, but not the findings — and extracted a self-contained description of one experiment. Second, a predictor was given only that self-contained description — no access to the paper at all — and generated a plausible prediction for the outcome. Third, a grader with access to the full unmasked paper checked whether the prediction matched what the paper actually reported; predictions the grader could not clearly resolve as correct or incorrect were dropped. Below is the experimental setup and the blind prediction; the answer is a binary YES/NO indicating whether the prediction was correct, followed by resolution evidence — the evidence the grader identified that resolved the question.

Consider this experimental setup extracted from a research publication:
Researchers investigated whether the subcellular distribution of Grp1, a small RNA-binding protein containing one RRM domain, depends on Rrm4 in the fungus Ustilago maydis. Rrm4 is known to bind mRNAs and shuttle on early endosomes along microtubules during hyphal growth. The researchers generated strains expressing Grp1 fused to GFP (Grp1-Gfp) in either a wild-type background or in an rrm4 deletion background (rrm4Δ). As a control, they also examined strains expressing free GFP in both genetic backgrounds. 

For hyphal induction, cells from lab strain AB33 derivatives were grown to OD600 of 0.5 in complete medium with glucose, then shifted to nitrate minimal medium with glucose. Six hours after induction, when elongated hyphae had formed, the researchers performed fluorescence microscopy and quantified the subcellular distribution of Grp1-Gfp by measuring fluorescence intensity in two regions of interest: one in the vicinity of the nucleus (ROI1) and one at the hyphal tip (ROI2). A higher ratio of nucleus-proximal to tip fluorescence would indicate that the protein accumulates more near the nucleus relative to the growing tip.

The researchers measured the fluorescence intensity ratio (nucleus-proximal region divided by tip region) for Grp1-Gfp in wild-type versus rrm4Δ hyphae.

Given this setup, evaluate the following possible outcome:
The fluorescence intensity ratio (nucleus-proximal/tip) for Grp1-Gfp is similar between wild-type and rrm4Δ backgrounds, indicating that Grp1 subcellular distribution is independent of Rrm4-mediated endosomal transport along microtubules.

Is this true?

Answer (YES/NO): NO